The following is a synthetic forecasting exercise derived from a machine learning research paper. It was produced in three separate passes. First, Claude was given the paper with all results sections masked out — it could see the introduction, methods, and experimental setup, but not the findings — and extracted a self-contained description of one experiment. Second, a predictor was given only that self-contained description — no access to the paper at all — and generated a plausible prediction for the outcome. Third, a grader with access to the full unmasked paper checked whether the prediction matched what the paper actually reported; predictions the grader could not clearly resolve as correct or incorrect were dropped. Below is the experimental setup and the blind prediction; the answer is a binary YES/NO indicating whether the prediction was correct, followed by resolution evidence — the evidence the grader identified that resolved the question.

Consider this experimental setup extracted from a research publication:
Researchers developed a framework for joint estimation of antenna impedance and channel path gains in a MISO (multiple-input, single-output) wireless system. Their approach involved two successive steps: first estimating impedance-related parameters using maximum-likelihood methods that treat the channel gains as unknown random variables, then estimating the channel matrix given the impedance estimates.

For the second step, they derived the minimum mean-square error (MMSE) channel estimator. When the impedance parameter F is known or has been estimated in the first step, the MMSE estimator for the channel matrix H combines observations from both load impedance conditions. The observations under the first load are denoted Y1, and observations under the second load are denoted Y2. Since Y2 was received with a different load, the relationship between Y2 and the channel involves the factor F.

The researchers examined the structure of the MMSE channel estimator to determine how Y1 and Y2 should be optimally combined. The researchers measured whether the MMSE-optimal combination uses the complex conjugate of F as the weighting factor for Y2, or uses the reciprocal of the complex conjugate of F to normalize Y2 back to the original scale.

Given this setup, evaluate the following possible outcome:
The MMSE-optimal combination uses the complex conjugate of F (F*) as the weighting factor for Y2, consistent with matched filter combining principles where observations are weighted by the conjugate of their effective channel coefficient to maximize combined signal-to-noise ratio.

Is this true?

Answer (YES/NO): YES